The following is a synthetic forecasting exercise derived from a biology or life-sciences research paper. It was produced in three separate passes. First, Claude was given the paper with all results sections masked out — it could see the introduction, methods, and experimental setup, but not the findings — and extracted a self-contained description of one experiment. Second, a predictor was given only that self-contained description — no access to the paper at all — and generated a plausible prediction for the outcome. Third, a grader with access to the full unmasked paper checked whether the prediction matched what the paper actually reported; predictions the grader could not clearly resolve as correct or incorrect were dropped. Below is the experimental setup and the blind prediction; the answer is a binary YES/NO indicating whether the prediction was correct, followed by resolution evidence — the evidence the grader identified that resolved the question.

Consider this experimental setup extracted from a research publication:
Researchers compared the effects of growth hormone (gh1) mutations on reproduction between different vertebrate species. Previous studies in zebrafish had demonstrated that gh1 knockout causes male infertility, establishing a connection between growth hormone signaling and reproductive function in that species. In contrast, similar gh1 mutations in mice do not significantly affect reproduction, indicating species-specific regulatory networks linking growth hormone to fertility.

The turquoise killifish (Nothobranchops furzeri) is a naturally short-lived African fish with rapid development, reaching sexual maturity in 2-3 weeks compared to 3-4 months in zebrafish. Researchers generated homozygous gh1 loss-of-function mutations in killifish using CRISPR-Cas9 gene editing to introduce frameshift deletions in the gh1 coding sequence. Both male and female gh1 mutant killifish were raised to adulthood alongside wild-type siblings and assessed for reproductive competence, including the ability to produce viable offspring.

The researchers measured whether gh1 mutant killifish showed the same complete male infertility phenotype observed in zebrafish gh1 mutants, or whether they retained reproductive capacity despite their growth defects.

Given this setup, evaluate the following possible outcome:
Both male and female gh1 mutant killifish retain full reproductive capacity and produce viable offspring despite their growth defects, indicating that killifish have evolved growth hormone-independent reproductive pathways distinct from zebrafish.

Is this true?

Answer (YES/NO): NO